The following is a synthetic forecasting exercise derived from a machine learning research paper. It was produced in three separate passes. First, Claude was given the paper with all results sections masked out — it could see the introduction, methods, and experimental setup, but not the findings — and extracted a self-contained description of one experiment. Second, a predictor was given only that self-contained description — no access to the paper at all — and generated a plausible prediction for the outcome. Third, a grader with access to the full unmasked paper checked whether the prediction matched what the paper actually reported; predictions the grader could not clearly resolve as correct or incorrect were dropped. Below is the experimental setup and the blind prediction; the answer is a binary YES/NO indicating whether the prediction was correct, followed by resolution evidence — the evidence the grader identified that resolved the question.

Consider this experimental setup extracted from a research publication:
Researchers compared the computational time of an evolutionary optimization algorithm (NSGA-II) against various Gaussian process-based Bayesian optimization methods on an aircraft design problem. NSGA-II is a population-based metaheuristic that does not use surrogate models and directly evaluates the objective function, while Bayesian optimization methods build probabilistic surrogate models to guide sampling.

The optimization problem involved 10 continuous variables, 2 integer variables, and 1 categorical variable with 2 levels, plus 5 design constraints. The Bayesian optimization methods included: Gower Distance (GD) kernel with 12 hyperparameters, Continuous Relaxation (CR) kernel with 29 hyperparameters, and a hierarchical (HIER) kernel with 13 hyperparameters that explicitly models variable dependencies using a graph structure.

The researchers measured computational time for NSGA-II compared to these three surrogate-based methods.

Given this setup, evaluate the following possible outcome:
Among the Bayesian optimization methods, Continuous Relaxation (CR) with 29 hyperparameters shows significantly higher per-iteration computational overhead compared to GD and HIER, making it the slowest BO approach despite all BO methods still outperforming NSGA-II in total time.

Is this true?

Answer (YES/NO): NO